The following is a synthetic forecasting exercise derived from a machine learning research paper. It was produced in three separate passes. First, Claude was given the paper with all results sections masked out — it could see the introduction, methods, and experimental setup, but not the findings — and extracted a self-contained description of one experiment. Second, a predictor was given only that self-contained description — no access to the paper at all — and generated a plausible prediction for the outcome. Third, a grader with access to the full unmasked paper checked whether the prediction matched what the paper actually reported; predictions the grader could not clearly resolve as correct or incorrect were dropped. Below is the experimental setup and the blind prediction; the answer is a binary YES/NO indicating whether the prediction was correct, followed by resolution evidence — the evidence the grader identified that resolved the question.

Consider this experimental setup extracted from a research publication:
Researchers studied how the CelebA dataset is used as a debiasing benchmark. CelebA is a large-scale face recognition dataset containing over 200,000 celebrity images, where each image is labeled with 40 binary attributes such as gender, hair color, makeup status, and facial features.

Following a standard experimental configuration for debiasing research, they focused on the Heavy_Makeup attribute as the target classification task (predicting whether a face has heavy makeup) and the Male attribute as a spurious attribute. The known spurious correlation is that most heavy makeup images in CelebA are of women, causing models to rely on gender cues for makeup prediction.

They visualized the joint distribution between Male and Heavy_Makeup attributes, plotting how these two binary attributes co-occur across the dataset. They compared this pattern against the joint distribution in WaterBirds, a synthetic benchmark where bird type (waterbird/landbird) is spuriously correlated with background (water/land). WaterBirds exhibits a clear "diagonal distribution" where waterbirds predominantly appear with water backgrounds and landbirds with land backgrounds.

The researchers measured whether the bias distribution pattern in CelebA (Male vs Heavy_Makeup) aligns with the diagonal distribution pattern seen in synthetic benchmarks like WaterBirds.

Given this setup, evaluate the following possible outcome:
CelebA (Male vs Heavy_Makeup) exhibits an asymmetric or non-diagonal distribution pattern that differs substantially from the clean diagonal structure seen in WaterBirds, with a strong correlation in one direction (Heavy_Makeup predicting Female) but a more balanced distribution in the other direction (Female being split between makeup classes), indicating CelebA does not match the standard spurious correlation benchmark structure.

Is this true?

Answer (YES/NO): NO